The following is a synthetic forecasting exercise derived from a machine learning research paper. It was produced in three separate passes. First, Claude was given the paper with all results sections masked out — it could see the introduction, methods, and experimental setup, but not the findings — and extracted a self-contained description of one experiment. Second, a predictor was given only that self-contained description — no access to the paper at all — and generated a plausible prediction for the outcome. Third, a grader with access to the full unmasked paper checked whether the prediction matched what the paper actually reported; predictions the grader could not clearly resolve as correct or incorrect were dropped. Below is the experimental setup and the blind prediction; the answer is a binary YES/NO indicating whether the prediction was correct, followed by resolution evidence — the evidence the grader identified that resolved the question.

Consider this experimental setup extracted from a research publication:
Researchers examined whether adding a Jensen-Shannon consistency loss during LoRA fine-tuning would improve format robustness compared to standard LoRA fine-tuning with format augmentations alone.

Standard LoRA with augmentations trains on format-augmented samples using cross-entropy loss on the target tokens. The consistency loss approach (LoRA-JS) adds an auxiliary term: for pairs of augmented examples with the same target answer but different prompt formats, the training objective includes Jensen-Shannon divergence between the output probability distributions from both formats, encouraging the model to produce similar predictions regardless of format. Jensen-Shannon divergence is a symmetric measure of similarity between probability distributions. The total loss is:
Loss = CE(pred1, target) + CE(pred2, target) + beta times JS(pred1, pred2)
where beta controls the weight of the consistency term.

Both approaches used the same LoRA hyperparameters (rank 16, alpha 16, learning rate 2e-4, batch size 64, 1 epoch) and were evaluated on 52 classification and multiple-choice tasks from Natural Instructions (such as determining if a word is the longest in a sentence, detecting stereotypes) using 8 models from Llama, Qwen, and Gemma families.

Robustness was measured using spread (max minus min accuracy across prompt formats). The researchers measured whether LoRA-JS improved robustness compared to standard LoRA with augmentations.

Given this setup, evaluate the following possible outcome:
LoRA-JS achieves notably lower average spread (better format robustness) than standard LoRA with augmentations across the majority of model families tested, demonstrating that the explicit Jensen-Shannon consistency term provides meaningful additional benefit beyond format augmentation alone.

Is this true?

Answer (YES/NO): NO